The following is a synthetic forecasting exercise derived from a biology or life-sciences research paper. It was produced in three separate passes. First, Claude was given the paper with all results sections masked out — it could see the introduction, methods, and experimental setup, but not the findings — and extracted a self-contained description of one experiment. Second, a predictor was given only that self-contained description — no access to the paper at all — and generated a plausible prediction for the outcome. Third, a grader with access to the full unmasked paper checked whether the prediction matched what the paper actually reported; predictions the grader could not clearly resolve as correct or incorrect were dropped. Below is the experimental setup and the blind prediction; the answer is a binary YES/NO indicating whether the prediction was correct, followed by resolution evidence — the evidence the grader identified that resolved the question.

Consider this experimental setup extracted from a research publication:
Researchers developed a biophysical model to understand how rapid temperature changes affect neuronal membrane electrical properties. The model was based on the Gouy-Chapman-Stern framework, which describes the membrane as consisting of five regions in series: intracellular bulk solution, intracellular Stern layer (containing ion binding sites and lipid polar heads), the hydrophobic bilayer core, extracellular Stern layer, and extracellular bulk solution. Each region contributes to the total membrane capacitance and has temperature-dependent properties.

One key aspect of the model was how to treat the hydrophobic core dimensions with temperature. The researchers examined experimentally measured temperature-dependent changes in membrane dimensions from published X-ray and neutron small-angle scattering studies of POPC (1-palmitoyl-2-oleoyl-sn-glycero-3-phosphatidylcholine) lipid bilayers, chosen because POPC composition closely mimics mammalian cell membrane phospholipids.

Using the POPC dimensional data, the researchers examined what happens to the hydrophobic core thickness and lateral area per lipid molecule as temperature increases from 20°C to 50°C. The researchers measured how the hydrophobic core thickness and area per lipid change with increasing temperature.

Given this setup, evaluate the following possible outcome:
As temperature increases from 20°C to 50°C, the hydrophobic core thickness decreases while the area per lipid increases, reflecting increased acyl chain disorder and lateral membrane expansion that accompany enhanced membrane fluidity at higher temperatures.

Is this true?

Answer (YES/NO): YES